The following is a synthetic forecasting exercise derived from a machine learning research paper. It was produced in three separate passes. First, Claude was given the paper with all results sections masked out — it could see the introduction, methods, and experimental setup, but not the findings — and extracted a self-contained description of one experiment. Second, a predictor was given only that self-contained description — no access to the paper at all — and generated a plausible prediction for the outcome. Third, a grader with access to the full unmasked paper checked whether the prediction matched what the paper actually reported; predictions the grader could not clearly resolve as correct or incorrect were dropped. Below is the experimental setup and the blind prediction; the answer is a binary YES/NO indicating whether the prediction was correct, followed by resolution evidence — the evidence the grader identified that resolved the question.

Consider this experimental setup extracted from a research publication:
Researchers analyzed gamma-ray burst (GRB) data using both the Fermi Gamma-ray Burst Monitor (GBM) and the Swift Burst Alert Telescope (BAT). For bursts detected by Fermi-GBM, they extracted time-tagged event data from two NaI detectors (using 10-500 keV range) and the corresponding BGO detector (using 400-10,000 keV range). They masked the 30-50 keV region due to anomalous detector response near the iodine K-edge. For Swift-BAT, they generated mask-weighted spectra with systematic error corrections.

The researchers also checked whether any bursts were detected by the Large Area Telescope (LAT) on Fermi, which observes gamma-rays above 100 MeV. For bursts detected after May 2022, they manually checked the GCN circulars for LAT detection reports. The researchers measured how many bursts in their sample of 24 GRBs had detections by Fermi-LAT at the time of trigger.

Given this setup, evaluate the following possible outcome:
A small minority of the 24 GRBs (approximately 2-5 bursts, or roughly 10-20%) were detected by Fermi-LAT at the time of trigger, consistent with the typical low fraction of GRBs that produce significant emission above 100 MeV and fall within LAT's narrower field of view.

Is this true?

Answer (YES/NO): NO